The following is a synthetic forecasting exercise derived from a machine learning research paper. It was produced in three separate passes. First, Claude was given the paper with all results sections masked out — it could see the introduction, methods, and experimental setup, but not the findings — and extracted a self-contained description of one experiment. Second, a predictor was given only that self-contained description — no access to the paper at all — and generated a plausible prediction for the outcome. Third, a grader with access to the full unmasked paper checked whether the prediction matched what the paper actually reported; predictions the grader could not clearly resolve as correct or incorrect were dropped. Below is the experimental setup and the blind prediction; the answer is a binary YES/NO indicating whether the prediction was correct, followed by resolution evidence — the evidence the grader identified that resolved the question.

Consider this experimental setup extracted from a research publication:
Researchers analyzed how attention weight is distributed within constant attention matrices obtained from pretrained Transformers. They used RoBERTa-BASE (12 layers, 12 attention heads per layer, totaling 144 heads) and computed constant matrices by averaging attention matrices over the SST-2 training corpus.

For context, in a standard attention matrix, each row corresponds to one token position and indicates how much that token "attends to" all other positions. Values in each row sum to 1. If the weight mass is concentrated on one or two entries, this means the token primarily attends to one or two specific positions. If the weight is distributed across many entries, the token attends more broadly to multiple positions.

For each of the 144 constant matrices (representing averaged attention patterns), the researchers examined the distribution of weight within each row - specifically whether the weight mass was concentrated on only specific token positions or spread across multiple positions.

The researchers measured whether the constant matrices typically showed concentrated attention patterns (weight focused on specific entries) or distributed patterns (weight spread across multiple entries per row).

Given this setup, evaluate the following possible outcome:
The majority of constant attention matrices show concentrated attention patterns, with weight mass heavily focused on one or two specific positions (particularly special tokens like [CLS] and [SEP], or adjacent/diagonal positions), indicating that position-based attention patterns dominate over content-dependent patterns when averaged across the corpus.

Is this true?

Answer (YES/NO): NO